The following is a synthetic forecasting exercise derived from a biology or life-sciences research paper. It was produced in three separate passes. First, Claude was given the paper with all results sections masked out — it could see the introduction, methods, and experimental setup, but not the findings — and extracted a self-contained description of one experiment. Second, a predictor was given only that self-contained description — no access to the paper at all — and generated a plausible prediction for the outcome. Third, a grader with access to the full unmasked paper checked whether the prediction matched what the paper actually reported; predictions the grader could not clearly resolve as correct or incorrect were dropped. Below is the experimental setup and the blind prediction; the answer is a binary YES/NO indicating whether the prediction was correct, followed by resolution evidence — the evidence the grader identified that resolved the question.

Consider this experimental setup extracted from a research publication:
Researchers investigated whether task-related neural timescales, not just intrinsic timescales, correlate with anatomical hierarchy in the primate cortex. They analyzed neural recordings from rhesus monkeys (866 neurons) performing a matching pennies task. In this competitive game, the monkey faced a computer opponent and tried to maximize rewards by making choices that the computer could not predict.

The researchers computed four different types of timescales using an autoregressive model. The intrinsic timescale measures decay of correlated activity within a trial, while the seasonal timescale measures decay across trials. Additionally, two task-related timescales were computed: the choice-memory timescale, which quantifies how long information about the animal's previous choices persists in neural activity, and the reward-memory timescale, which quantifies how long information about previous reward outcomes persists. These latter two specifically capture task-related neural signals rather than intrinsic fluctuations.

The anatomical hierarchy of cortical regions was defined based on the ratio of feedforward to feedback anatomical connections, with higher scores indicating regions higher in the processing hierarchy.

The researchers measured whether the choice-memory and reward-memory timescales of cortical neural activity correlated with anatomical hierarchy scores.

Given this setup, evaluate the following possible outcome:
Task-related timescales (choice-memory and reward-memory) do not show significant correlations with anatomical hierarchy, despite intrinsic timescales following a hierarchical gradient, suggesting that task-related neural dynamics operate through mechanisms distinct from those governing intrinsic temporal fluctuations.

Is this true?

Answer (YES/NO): NO